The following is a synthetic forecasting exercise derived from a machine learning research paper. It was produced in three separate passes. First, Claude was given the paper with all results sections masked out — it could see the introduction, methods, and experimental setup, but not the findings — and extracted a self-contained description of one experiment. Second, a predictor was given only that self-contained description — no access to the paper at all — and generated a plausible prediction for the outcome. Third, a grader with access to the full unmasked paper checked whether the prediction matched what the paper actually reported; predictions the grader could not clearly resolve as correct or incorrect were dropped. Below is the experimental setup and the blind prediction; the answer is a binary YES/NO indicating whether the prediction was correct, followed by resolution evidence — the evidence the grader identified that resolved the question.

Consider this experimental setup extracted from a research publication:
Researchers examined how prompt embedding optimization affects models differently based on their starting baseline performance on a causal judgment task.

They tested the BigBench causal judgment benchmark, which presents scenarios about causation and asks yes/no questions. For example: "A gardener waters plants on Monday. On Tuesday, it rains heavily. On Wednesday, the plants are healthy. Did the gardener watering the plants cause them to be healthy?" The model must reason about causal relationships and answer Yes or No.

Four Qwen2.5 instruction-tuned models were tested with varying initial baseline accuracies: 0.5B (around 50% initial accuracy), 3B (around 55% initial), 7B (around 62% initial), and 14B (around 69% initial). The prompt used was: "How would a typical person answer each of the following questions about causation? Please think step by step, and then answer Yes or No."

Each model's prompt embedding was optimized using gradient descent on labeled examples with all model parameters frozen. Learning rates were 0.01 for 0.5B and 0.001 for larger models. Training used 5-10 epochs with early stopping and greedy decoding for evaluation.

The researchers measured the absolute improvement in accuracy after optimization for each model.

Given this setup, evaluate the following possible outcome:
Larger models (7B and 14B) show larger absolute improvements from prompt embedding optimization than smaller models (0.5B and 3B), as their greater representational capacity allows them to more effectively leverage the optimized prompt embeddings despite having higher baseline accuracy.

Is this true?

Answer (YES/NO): NO